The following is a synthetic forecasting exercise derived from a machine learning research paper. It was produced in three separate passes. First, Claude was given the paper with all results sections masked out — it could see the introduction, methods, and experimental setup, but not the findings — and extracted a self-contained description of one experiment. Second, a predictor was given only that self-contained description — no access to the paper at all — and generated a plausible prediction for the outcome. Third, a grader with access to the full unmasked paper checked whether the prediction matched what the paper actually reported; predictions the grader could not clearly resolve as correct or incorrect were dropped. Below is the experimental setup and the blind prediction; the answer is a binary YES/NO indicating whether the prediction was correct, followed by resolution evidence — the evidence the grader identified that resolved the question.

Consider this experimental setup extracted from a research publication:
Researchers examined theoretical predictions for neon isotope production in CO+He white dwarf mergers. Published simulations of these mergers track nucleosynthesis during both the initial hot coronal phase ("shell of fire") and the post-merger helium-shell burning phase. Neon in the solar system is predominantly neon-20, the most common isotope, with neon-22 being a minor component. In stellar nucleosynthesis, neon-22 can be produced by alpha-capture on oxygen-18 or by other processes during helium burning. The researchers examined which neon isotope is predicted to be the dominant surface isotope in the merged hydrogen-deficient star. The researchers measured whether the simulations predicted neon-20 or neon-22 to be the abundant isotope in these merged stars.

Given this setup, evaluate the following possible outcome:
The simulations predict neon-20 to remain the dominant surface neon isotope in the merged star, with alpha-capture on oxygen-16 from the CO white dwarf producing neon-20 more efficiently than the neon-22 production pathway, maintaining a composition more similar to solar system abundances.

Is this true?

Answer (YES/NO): NO